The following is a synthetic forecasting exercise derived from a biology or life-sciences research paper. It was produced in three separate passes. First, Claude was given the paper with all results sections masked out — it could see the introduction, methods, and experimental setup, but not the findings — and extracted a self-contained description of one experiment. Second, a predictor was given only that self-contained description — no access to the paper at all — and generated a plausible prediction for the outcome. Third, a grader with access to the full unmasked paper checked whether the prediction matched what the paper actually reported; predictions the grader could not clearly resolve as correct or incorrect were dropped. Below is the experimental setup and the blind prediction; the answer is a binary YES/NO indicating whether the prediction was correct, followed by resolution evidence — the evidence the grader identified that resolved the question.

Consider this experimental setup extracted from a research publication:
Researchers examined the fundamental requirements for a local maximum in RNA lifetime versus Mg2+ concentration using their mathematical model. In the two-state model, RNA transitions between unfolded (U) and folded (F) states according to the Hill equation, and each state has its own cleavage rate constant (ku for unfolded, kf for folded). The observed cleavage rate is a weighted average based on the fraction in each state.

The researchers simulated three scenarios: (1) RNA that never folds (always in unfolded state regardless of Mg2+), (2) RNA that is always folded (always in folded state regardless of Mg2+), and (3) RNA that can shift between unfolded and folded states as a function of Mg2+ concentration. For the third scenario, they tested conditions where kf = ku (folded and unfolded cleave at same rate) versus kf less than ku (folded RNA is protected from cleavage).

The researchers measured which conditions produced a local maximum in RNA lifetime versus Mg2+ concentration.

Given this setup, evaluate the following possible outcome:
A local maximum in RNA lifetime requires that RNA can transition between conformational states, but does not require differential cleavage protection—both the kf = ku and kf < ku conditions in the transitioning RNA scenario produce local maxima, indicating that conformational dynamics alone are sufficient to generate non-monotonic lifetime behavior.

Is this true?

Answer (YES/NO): NO